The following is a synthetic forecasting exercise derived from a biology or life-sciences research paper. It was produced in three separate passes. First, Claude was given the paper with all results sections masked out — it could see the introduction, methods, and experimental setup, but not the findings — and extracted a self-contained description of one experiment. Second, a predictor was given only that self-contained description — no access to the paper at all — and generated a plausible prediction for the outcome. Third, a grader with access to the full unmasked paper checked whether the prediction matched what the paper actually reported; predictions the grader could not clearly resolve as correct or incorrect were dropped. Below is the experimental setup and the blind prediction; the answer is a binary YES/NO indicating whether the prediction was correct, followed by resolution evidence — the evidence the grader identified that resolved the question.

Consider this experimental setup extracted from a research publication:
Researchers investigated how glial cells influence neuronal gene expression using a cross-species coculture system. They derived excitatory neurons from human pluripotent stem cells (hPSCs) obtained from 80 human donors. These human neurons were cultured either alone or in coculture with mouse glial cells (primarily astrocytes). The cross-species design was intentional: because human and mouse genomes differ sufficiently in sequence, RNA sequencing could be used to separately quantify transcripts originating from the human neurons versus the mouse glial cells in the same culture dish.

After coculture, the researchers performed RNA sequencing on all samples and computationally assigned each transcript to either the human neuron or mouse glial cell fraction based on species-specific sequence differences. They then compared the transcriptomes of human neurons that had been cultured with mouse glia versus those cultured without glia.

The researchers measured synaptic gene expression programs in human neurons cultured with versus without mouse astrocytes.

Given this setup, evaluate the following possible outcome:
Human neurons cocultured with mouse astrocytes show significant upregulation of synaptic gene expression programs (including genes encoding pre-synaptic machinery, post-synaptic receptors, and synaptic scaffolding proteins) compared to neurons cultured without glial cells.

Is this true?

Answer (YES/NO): YES